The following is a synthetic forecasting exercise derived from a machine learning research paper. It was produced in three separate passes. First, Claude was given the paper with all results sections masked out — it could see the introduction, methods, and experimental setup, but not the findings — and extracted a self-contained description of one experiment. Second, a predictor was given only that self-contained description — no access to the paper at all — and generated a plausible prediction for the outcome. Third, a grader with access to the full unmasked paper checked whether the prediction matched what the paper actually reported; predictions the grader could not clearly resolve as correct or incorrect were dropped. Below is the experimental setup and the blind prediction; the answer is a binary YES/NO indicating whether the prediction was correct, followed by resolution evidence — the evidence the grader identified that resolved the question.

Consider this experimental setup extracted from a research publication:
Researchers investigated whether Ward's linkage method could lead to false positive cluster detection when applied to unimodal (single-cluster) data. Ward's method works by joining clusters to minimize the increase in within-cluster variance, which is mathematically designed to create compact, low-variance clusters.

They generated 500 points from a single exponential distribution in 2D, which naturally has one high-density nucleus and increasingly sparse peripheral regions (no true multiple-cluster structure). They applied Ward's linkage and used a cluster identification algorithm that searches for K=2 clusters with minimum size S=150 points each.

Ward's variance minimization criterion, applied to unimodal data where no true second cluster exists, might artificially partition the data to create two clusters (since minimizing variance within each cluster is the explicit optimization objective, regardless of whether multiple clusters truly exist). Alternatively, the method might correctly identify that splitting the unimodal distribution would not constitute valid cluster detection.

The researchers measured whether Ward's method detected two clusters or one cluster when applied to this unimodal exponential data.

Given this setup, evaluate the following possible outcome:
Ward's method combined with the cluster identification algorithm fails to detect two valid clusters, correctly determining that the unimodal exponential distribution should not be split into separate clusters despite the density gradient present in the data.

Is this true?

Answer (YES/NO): NO